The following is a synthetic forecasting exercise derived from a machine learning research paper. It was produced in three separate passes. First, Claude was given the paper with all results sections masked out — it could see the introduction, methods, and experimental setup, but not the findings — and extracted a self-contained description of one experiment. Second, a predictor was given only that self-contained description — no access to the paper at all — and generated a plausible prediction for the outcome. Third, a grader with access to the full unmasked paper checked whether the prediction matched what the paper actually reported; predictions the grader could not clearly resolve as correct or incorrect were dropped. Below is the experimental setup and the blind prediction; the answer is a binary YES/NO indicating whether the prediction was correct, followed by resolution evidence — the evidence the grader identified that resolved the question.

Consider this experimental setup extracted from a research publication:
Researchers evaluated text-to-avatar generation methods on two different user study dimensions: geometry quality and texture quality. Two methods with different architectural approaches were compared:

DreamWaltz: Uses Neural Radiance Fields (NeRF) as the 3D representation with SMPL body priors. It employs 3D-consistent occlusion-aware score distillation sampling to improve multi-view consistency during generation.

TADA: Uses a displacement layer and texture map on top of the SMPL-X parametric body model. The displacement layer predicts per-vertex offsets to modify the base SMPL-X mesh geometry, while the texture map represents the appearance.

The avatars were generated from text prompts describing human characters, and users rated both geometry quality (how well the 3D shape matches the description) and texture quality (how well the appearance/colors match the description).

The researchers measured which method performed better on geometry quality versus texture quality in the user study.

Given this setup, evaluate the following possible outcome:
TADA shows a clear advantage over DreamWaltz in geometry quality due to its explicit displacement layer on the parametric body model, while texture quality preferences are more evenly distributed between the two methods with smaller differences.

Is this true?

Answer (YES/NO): NO